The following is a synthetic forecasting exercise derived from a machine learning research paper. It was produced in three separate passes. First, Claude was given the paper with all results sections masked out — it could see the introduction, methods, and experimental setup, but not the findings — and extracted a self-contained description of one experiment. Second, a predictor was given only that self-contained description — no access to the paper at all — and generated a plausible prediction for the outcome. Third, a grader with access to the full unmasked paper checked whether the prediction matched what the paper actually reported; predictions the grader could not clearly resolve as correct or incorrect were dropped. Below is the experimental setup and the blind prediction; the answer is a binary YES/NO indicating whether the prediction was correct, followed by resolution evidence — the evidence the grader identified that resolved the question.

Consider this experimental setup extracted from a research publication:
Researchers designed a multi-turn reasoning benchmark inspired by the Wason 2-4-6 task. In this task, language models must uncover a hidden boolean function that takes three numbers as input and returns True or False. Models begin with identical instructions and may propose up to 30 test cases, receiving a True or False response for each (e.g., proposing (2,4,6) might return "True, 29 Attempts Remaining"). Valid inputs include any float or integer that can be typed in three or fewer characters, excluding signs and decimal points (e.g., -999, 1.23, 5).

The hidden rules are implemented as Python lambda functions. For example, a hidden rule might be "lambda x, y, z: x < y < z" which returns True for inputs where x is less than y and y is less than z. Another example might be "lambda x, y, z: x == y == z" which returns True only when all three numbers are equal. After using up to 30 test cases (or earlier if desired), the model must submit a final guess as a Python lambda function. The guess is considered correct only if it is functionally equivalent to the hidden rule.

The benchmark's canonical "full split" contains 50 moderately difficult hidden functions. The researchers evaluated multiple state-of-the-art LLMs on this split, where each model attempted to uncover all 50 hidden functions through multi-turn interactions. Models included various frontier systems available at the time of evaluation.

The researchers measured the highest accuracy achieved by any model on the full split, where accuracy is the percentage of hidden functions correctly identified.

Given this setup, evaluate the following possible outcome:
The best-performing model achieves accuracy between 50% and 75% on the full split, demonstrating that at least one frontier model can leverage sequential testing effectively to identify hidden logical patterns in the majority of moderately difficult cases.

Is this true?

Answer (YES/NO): NO